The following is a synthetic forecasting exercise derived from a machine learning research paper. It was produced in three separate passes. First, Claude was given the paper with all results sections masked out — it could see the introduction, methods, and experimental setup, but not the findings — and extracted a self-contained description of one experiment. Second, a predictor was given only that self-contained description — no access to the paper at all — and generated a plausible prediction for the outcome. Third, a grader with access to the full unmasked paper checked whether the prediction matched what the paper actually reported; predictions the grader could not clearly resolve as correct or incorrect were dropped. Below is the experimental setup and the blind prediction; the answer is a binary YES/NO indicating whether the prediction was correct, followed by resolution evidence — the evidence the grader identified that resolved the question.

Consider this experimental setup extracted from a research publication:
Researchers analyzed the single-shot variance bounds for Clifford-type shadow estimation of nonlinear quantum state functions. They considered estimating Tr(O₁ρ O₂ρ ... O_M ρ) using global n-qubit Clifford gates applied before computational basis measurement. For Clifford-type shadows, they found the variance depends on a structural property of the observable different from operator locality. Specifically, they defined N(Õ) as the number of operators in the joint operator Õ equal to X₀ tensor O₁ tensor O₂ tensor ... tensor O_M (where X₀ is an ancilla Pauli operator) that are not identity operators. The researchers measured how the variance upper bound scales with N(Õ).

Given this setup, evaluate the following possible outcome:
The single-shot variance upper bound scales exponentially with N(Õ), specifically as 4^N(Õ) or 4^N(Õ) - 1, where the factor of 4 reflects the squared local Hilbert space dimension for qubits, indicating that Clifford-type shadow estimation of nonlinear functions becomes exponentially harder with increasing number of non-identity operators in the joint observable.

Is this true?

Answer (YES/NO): NO